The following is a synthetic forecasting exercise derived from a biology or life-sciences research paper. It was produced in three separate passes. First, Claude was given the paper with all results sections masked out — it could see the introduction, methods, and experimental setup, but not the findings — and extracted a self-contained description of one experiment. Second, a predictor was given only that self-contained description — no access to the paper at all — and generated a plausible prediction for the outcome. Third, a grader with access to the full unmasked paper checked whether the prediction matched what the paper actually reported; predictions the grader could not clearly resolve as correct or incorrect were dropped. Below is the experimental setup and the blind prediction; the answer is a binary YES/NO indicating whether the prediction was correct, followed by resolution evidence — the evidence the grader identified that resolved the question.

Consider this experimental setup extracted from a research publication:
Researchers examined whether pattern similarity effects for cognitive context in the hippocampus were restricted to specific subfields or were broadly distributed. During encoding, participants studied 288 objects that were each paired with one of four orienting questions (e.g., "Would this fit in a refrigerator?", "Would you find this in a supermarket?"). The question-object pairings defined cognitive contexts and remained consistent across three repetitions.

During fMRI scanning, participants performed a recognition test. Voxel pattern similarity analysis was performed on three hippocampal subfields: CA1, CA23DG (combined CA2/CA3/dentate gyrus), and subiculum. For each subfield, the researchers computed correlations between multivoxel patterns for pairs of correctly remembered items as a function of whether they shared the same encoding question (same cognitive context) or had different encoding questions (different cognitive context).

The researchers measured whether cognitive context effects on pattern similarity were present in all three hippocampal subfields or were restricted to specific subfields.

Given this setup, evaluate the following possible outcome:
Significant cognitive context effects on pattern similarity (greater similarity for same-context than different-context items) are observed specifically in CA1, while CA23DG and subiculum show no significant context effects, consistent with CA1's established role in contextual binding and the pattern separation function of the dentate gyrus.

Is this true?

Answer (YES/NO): NO